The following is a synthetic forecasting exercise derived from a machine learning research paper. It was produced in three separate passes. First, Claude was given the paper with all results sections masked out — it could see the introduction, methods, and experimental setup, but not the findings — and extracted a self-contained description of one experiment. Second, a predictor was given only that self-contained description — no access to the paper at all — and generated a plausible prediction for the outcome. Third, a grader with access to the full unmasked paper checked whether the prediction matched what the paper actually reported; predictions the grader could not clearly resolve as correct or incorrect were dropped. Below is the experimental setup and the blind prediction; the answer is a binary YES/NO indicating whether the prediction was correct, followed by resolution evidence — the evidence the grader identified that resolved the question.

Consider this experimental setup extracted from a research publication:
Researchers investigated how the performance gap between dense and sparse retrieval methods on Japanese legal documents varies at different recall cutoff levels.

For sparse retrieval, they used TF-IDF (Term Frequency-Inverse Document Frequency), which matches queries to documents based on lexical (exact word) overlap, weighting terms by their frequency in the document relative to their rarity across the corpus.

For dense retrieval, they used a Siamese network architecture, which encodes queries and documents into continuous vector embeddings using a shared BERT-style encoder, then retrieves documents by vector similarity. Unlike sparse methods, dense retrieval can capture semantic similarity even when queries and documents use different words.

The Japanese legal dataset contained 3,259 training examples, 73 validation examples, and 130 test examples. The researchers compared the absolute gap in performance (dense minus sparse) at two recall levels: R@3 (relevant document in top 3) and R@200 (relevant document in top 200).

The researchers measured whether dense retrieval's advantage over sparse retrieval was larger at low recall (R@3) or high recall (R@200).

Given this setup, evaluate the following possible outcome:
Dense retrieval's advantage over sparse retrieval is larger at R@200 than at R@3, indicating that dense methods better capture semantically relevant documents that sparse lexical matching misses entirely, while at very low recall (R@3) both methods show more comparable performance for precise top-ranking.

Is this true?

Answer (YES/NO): YES